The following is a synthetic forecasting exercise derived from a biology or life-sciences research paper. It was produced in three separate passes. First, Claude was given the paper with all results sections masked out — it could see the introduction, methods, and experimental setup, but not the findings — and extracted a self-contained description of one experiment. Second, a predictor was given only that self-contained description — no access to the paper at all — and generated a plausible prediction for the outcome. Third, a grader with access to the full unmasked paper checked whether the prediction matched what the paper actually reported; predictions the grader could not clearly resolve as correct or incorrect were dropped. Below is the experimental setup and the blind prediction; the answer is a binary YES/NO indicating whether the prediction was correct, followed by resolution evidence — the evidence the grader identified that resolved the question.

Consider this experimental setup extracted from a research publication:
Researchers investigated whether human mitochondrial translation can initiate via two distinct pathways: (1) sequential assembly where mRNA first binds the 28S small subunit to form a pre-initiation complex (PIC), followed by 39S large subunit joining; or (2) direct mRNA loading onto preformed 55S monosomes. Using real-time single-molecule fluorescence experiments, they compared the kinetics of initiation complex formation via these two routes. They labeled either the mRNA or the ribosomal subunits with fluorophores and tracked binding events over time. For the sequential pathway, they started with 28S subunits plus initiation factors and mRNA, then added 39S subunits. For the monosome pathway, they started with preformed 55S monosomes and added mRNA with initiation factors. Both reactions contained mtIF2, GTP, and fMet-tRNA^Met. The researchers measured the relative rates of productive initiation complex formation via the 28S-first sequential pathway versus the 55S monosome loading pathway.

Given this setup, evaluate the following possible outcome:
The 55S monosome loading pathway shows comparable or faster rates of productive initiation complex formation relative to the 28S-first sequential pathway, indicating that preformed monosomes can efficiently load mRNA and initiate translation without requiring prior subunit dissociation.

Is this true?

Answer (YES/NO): NO